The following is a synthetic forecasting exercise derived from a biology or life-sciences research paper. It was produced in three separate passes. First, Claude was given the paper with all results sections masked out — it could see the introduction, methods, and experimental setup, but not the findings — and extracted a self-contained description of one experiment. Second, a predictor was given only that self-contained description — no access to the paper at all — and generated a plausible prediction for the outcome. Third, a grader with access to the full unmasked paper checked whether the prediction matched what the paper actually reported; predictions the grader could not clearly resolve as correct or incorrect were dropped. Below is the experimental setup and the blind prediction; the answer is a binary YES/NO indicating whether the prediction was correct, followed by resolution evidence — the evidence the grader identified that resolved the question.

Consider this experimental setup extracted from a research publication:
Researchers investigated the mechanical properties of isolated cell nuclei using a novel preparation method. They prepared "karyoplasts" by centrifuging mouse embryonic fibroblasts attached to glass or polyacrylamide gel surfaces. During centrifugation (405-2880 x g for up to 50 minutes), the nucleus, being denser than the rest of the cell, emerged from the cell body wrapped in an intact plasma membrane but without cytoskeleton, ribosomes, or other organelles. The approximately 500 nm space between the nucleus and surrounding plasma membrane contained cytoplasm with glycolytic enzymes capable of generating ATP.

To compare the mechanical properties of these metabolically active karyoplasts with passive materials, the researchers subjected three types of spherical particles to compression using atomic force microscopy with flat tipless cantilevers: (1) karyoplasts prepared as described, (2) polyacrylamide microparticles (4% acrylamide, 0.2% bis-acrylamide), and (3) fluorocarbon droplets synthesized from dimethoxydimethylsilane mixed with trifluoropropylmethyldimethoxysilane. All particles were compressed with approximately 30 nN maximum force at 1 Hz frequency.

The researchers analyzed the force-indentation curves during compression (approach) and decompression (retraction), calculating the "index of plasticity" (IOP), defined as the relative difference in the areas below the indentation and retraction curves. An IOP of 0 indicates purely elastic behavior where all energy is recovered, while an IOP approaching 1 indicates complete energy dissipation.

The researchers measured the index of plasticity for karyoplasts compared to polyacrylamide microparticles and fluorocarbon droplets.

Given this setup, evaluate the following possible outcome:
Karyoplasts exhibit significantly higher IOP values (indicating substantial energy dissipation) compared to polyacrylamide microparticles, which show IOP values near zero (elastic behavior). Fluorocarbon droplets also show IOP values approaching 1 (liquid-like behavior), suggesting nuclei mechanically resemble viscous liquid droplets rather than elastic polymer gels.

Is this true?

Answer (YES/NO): NO